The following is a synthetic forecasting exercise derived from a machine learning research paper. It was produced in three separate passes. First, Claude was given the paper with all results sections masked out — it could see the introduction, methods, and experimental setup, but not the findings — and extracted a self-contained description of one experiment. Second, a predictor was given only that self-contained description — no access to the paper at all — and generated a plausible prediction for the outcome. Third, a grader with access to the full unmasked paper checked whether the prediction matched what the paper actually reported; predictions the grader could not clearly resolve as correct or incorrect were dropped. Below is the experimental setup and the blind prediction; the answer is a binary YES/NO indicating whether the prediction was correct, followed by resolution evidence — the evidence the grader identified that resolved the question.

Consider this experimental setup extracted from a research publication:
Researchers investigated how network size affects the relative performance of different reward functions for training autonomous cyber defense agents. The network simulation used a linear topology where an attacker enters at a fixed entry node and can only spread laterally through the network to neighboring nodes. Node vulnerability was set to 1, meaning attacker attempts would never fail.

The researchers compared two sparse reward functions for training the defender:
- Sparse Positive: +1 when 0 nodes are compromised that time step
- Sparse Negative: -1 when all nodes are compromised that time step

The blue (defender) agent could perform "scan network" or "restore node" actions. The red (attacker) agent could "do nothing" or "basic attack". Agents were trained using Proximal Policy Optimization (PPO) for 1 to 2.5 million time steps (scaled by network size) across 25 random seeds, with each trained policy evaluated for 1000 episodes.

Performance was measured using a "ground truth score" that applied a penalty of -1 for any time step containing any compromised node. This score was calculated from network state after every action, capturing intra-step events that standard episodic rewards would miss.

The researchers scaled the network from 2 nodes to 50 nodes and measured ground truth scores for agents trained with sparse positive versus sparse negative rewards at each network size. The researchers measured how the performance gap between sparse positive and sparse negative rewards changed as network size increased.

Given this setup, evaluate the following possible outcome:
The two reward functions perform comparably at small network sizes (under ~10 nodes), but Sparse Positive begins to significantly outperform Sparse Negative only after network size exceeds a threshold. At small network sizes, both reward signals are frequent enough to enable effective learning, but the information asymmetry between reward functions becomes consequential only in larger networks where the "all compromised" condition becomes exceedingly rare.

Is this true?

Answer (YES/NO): NO